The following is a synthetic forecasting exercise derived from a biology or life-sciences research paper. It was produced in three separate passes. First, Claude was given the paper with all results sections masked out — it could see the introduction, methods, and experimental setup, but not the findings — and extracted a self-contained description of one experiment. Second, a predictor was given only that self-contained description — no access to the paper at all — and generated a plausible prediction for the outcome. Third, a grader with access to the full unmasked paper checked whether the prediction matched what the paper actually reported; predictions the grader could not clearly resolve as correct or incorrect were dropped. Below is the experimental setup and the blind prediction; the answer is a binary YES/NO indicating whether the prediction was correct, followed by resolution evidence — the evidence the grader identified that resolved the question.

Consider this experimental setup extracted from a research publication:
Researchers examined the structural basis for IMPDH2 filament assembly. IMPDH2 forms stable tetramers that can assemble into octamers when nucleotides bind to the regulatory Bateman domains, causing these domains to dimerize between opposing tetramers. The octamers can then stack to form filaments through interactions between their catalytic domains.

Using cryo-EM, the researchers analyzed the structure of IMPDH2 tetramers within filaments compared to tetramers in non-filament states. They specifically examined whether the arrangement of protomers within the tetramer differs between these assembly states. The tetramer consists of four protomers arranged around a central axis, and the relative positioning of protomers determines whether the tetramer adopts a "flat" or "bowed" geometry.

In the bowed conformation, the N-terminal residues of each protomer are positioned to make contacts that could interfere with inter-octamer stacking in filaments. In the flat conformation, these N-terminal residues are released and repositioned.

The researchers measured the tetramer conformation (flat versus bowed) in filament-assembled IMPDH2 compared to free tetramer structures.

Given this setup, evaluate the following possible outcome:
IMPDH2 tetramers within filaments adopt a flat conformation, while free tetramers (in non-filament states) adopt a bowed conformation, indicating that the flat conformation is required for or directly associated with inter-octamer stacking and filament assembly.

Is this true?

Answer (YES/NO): YES